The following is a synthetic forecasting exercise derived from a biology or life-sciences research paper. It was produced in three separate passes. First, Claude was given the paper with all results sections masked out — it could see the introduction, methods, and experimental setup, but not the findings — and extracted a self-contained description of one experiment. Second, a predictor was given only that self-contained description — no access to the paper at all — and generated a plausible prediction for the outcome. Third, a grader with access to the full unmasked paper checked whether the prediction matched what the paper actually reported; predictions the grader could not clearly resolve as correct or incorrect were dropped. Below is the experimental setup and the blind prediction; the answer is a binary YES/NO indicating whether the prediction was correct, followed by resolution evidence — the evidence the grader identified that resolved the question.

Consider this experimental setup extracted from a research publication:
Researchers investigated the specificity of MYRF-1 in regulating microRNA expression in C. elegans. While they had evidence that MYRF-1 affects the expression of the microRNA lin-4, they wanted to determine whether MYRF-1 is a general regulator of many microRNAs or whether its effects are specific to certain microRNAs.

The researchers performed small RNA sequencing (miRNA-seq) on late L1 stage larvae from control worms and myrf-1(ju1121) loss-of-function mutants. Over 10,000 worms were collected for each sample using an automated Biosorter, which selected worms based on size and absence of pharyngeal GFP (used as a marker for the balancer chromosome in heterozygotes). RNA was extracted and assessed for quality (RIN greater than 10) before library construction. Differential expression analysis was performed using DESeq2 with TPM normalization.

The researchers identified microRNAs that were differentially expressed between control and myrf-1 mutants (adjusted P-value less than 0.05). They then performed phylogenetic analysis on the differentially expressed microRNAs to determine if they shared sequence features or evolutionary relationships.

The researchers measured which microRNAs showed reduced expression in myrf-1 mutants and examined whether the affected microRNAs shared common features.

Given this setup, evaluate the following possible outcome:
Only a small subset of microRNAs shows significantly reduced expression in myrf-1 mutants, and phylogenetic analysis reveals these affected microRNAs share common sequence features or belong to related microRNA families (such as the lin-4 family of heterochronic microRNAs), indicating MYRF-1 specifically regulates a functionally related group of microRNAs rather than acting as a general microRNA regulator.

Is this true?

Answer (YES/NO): NO